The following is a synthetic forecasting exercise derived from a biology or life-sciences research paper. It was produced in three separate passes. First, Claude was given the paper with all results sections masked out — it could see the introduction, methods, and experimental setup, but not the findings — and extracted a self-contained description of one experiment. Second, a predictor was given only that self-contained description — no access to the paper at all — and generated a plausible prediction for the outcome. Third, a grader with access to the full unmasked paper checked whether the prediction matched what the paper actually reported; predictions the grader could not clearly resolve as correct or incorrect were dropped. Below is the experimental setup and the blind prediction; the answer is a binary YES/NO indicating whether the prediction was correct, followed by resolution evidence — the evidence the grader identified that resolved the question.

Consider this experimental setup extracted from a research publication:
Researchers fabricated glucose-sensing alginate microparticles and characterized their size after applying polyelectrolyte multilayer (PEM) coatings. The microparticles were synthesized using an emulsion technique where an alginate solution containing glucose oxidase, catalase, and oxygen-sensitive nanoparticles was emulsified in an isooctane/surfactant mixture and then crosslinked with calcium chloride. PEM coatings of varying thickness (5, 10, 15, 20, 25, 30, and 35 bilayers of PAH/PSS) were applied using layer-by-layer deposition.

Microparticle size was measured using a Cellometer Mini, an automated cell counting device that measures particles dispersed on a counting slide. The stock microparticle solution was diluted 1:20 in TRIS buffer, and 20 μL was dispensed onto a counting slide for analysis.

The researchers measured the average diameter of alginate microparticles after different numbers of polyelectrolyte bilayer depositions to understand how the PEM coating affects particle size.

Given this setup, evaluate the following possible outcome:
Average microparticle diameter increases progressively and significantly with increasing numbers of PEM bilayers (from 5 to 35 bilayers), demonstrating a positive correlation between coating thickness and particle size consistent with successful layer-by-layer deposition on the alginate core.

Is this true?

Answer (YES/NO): NO